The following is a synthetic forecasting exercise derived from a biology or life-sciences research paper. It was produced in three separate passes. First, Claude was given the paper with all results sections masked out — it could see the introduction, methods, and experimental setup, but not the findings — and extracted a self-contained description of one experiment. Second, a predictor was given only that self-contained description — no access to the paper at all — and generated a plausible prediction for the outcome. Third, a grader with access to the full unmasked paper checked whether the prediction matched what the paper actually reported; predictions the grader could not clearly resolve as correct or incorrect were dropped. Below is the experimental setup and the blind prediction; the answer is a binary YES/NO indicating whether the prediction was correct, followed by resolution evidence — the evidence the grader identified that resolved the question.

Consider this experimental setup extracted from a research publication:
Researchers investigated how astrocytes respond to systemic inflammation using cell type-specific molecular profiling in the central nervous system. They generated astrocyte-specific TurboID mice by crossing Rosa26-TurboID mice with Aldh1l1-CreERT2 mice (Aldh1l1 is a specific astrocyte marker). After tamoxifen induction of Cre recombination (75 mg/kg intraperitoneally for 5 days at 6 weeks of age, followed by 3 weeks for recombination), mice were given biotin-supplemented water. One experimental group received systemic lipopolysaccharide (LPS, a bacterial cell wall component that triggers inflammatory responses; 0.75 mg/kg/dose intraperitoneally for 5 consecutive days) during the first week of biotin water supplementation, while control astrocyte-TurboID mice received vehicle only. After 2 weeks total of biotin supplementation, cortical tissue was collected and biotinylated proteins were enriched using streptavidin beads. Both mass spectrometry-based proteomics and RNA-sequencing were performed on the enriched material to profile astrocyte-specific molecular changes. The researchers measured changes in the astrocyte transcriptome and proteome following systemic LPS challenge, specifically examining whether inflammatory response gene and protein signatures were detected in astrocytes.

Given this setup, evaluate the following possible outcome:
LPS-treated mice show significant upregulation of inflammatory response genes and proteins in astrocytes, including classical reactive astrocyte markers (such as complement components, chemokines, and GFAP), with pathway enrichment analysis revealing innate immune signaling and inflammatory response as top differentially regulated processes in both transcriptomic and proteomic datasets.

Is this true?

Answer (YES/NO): NO